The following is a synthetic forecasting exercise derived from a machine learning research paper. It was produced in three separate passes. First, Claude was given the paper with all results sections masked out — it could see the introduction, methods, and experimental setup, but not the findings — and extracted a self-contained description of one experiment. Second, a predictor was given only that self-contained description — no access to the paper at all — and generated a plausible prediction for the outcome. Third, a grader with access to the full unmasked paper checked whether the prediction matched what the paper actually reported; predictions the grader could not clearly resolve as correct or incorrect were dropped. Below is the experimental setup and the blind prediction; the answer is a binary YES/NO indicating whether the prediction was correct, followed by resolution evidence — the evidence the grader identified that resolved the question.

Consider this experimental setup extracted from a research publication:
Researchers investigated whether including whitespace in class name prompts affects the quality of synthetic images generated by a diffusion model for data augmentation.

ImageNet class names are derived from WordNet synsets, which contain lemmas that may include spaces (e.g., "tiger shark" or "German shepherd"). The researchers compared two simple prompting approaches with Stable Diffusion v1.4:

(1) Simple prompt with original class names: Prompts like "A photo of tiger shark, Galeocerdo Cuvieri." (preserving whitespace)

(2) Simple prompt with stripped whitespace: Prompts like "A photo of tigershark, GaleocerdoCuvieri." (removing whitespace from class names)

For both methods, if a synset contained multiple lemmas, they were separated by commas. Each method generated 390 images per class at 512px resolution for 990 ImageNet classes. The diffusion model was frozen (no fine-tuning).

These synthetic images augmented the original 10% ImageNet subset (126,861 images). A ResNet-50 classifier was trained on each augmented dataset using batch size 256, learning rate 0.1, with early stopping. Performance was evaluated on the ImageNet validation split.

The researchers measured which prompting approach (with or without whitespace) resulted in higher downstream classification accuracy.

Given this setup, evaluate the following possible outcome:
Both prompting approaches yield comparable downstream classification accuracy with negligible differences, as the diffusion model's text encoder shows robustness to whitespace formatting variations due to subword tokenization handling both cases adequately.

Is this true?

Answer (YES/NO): YES